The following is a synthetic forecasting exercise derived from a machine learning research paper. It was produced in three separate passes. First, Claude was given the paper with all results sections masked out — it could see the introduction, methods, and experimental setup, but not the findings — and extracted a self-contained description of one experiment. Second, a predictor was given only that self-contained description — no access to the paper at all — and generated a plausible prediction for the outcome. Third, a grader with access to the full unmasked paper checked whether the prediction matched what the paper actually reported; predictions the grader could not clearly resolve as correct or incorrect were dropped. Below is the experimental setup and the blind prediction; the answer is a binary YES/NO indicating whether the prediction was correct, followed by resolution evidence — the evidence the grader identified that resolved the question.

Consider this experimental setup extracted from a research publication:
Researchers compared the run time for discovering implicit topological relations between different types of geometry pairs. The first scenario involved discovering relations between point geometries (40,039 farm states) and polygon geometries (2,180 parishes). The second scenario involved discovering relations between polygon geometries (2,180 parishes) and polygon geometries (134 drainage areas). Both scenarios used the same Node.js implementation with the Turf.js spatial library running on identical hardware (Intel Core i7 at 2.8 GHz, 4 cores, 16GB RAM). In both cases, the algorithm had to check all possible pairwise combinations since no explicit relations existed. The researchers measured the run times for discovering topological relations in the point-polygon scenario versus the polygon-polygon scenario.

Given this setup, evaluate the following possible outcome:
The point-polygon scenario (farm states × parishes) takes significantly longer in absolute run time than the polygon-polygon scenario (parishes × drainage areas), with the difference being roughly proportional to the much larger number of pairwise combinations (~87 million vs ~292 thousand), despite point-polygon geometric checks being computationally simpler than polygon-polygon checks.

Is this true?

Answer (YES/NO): NO